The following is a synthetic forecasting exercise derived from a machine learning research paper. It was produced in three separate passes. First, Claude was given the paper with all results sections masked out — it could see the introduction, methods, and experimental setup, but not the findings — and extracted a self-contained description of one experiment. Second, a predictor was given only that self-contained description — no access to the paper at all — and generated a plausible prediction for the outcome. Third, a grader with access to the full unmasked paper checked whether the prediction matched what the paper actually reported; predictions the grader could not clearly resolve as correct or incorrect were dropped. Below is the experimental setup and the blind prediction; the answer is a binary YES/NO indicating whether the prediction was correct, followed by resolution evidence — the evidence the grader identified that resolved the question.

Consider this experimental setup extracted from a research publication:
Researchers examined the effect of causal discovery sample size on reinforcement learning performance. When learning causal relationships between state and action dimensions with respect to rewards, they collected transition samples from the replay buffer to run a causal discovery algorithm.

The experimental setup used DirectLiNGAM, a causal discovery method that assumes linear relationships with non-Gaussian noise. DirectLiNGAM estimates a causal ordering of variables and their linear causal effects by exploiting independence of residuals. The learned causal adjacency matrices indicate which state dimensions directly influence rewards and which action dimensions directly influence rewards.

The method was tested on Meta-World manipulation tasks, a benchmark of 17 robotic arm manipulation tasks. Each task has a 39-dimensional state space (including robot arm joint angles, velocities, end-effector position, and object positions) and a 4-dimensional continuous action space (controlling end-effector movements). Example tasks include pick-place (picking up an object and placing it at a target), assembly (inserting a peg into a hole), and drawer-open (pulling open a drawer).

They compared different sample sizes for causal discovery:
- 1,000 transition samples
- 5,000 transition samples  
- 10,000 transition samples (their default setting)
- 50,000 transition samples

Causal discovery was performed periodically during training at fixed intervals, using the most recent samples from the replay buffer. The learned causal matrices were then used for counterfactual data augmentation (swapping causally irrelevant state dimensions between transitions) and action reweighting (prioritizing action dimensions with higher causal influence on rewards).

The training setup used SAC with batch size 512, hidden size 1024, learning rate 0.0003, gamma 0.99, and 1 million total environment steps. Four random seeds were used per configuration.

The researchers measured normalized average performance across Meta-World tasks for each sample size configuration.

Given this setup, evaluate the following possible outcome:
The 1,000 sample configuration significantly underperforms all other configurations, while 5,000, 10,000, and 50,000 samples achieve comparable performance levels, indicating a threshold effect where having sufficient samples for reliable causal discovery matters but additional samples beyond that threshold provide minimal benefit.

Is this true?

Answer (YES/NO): NO